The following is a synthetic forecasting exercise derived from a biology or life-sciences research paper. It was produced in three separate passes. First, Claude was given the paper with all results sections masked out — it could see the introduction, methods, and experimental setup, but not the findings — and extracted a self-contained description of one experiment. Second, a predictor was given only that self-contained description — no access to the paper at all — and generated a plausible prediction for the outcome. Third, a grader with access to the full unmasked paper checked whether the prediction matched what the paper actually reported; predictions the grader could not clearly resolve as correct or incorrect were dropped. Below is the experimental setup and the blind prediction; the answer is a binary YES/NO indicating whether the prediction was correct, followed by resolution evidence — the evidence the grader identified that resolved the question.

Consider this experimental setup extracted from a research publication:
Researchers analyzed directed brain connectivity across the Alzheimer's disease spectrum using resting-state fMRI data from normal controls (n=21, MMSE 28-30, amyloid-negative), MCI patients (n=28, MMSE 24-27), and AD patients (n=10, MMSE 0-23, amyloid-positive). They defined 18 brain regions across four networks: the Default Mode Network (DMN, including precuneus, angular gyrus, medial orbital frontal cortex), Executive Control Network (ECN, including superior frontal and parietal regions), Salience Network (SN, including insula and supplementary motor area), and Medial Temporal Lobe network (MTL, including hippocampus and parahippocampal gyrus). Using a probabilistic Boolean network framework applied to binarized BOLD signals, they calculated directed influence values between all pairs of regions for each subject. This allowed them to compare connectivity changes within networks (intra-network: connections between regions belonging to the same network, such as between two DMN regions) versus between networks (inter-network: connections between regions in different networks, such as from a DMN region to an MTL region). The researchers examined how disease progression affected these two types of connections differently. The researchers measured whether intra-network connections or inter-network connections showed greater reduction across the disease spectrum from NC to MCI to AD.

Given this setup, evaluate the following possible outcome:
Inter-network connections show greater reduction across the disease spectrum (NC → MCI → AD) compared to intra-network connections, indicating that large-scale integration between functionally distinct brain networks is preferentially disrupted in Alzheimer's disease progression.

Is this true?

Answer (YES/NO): YES